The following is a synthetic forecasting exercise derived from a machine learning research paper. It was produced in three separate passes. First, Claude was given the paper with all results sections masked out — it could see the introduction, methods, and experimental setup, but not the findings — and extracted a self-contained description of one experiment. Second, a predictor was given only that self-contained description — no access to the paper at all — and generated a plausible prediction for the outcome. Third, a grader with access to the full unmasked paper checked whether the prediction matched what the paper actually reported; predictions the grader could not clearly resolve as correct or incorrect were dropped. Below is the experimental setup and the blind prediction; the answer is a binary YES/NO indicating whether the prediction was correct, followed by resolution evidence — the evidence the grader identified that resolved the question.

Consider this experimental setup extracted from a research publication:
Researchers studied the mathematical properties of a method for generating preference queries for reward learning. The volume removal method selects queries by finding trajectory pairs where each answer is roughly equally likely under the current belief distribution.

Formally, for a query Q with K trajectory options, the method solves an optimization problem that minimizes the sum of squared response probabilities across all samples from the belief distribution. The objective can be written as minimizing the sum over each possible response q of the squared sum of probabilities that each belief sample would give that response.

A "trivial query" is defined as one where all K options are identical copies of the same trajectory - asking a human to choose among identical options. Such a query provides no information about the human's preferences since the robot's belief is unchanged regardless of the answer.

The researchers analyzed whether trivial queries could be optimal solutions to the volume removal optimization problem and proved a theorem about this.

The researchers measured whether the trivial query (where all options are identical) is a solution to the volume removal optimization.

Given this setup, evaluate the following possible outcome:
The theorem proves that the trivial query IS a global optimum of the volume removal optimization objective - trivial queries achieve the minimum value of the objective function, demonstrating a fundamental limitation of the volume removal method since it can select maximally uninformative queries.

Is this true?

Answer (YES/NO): NO